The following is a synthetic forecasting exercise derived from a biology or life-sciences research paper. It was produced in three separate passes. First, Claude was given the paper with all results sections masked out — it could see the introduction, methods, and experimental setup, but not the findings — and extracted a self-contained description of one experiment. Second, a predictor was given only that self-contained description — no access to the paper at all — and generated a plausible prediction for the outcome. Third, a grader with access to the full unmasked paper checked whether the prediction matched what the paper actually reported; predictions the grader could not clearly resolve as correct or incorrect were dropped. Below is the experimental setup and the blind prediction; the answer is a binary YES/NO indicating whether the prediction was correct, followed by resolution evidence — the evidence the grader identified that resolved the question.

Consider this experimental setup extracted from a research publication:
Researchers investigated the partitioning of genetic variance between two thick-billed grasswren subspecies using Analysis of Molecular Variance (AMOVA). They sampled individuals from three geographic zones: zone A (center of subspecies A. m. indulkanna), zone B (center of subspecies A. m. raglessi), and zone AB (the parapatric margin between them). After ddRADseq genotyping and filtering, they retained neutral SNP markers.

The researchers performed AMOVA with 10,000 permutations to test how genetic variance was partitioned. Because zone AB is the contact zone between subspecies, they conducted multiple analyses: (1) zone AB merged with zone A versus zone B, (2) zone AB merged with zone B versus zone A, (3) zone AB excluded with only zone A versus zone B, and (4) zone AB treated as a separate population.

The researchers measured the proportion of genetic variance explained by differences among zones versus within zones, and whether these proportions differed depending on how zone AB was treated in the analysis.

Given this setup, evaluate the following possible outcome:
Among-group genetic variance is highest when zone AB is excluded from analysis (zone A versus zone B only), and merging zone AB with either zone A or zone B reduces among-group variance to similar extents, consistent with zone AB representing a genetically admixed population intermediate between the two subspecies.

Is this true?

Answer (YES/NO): NO